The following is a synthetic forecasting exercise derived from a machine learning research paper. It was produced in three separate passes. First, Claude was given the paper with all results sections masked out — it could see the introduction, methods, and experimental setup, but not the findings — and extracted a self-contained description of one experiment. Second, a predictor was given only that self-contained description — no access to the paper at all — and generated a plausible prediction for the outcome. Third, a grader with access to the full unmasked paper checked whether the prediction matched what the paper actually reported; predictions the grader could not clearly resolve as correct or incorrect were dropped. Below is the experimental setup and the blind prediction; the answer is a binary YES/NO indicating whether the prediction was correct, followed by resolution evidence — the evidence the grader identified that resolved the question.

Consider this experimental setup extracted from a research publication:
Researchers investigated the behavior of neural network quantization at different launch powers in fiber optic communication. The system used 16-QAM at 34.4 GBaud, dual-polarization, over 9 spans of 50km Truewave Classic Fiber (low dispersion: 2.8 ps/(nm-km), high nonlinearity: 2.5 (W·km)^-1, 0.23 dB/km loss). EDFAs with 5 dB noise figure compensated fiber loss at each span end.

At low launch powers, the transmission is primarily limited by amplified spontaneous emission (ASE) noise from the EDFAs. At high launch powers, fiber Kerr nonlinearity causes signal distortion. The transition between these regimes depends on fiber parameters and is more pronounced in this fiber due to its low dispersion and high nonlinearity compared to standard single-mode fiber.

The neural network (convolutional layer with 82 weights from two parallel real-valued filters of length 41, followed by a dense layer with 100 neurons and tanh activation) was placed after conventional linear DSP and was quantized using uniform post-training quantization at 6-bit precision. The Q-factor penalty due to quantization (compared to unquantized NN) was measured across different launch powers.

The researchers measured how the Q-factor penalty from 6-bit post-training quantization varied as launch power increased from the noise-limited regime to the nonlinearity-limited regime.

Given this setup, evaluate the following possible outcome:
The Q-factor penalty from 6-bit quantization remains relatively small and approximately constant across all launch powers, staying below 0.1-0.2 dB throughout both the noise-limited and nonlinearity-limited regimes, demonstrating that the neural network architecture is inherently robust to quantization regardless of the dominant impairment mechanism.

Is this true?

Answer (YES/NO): NO